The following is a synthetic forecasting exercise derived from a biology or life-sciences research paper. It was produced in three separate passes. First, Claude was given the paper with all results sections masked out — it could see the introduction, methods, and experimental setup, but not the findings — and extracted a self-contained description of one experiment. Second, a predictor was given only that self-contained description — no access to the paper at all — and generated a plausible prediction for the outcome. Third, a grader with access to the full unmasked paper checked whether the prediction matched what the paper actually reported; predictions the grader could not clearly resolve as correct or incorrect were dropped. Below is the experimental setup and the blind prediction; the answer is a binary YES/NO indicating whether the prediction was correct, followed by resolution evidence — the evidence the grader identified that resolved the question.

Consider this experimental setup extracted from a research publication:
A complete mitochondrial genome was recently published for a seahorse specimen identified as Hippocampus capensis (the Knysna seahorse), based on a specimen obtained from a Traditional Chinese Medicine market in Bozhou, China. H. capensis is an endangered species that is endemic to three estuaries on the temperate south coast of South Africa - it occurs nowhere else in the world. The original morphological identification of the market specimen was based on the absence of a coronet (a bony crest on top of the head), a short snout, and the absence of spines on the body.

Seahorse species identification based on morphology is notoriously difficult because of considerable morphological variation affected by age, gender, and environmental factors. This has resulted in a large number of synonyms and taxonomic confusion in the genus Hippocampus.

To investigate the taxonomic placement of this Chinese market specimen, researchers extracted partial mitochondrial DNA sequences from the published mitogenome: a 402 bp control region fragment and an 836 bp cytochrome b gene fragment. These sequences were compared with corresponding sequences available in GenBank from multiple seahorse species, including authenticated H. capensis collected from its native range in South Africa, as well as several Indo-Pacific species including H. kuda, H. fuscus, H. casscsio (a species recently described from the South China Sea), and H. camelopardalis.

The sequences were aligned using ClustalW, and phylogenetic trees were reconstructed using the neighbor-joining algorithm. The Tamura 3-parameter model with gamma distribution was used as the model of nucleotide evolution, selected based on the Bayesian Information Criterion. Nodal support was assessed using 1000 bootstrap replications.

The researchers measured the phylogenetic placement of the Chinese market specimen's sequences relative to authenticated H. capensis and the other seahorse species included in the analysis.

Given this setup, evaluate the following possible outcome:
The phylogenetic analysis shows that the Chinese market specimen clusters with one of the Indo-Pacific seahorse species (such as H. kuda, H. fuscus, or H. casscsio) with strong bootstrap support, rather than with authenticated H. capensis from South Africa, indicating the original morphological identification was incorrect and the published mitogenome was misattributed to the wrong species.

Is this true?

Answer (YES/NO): YES